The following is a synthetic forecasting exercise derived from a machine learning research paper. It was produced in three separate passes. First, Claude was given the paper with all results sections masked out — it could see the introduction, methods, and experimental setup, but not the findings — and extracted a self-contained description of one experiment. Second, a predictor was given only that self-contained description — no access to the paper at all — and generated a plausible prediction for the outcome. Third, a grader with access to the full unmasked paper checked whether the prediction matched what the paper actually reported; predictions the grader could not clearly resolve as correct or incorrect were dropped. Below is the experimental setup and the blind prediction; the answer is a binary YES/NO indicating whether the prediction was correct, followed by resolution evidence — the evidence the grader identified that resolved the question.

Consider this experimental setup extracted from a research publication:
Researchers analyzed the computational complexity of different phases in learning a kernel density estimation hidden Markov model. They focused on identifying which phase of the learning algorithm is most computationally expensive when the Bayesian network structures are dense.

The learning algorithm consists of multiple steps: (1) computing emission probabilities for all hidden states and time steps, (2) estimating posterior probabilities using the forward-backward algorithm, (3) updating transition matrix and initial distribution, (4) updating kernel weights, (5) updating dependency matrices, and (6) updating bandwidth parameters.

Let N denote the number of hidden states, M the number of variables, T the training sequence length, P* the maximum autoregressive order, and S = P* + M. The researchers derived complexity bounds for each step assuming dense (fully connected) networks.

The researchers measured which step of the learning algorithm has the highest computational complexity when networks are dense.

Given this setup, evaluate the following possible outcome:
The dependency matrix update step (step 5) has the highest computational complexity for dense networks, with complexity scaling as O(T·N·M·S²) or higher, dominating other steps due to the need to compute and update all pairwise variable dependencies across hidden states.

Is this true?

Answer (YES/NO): YES